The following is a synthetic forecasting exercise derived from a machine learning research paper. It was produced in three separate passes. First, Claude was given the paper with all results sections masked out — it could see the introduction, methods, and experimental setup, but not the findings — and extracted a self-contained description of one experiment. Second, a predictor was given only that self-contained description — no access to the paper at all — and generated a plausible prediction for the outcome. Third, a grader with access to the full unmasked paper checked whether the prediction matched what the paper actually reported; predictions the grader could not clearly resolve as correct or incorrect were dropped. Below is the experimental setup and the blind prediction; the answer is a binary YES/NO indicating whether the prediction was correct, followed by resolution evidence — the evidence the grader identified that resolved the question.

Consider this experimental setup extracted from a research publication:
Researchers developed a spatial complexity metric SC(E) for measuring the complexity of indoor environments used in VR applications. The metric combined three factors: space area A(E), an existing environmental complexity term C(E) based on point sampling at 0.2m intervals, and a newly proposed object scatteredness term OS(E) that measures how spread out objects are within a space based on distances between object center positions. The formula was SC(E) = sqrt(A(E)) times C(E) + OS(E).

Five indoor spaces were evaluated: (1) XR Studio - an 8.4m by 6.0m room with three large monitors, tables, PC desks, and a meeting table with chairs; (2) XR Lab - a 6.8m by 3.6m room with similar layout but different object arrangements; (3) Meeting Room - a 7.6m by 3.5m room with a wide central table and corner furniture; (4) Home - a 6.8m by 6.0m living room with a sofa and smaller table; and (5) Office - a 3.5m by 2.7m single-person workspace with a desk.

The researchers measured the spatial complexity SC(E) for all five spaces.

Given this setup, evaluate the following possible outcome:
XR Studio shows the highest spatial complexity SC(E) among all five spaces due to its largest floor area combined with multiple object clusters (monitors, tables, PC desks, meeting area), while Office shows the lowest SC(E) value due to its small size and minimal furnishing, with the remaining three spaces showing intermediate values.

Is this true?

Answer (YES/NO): YES